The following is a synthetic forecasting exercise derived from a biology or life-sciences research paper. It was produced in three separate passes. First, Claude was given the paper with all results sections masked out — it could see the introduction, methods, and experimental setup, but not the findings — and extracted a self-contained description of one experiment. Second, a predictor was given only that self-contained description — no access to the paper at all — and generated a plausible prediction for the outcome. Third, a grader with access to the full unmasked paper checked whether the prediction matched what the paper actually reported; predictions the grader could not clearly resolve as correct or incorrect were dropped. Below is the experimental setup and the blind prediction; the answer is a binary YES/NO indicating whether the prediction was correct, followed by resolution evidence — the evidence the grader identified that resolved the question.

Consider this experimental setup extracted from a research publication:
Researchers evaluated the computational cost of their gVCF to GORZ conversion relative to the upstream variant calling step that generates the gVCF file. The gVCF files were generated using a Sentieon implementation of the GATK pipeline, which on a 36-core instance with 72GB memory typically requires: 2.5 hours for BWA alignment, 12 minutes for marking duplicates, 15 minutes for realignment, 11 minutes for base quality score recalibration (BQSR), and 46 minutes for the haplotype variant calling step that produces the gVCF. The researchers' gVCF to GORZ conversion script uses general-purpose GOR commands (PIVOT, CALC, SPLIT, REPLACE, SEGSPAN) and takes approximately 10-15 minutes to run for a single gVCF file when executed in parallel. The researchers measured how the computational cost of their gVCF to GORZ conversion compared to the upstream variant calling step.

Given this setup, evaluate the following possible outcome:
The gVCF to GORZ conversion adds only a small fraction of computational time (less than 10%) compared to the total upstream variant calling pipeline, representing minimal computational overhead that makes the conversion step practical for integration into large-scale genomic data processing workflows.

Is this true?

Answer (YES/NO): YES